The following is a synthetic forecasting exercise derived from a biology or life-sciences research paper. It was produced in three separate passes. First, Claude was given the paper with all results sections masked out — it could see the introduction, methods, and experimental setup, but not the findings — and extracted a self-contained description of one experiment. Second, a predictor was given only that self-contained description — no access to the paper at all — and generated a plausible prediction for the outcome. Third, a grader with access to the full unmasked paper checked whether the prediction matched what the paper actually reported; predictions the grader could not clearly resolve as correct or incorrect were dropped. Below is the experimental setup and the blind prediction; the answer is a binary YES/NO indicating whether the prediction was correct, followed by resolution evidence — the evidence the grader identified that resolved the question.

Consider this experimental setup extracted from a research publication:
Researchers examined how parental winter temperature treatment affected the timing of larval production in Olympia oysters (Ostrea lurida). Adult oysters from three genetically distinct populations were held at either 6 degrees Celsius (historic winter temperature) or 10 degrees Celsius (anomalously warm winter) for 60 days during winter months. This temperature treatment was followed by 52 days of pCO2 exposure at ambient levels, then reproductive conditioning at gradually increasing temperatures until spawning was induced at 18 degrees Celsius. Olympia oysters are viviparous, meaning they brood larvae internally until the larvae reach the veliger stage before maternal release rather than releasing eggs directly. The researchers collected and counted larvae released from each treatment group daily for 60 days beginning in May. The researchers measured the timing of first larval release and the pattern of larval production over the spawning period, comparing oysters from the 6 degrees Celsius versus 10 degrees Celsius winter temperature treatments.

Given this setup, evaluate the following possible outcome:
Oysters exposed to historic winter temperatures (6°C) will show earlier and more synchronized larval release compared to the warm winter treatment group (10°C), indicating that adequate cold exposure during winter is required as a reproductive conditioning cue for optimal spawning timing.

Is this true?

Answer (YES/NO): NO